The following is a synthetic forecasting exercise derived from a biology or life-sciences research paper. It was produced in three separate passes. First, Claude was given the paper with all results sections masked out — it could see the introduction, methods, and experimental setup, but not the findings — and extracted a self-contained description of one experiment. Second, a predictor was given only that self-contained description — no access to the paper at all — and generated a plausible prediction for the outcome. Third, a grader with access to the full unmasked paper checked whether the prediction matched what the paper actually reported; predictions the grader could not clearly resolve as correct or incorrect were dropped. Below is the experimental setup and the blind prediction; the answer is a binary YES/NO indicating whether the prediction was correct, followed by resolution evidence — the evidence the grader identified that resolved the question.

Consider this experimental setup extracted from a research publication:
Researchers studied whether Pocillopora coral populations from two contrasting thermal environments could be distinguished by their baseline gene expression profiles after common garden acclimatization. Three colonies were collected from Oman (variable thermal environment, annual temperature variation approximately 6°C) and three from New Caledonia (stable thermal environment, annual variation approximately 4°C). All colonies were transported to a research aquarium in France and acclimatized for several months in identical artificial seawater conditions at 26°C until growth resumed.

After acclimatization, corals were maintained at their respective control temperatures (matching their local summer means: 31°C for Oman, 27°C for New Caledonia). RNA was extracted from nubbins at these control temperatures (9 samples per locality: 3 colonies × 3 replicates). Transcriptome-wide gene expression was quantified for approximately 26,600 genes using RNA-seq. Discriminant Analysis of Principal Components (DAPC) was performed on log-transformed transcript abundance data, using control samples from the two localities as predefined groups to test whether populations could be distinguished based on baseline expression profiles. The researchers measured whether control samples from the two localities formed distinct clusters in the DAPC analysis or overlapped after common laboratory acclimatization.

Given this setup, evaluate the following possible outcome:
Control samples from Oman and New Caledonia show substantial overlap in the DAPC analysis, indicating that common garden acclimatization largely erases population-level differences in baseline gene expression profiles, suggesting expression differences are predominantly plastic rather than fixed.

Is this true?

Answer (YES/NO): NO